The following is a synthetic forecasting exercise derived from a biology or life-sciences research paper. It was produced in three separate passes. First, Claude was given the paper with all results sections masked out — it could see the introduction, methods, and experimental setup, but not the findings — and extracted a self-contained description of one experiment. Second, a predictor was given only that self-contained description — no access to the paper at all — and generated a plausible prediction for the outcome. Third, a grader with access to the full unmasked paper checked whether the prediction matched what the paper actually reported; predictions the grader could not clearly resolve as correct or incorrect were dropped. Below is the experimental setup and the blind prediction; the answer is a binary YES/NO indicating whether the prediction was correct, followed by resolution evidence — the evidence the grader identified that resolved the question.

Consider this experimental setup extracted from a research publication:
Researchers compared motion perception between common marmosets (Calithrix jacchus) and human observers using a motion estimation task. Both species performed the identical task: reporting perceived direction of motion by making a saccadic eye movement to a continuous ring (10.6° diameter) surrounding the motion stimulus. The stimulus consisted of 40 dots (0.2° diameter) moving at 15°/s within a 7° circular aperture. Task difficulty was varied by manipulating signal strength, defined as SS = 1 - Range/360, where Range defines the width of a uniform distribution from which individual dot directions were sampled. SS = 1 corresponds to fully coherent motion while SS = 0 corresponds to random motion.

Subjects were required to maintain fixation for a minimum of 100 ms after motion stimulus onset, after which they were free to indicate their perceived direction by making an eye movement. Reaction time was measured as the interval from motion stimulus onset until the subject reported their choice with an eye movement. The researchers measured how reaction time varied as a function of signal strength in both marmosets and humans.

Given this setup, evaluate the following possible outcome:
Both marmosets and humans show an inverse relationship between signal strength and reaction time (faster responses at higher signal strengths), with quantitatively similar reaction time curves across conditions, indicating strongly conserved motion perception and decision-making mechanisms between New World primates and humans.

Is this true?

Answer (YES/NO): NO